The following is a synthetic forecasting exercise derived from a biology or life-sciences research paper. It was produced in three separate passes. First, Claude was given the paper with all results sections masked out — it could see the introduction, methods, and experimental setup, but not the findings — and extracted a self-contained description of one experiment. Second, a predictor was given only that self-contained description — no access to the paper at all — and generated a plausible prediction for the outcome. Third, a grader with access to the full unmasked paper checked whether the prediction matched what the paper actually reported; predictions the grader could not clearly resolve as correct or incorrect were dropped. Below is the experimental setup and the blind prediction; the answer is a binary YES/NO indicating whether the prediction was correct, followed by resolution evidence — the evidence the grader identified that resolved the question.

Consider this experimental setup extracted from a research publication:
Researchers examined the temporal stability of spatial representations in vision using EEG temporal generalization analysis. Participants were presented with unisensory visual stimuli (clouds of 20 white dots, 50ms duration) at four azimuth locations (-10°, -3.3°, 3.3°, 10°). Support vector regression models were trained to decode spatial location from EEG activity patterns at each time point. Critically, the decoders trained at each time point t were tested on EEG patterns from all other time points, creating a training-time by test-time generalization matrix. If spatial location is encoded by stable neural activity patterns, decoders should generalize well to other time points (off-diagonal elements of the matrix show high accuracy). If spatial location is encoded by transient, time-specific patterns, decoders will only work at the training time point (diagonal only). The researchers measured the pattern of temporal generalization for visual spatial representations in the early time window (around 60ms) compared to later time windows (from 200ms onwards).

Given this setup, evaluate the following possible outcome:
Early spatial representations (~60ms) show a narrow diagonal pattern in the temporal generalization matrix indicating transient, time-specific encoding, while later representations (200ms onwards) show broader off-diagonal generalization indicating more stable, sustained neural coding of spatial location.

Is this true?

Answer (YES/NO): YES